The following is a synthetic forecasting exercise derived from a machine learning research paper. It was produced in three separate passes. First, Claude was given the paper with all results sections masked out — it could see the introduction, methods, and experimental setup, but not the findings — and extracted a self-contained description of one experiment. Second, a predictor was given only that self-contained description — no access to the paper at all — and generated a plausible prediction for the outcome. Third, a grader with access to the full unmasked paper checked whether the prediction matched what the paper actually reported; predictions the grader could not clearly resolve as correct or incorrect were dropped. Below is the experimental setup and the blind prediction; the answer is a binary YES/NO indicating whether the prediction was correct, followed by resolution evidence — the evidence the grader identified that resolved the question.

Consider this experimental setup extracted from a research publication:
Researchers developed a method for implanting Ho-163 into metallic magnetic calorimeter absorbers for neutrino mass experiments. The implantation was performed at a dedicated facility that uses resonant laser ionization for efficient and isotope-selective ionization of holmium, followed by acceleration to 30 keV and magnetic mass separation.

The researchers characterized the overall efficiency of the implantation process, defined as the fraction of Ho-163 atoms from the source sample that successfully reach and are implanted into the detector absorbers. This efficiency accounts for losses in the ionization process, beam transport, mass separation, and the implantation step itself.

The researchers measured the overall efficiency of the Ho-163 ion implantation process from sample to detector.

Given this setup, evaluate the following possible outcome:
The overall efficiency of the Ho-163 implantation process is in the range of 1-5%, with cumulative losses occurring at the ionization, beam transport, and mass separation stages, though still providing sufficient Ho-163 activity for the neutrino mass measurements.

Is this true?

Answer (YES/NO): NO